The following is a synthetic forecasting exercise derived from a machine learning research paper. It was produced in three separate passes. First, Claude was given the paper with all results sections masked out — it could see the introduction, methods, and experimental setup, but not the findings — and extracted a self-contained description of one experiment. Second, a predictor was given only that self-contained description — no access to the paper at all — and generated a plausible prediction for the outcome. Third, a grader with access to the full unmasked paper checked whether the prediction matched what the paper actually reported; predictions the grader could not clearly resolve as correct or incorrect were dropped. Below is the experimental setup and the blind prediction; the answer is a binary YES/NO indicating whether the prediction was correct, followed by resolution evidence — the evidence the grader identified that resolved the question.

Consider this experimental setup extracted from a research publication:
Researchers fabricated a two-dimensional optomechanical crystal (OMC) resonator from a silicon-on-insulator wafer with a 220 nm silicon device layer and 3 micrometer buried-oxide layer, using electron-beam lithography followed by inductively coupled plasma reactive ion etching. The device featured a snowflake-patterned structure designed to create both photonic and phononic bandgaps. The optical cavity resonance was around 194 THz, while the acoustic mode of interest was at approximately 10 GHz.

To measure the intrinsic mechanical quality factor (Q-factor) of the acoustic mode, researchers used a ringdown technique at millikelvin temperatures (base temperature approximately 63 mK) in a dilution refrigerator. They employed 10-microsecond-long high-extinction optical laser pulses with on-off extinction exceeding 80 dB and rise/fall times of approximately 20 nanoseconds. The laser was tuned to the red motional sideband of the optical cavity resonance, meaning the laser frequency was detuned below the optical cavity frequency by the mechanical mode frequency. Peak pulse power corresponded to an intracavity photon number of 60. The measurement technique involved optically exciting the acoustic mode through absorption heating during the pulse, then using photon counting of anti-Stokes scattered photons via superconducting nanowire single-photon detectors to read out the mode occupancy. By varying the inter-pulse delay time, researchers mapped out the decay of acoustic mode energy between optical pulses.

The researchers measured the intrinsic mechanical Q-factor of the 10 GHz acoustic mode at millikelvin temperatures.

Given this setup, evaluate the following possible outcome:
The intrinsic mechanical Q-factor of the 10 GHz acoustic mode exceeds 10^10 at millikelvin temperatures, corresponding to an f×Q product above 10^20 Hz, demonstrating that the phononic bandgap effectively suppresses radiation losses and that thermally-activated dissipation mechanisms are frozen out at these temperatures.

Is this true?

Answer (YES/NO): NO